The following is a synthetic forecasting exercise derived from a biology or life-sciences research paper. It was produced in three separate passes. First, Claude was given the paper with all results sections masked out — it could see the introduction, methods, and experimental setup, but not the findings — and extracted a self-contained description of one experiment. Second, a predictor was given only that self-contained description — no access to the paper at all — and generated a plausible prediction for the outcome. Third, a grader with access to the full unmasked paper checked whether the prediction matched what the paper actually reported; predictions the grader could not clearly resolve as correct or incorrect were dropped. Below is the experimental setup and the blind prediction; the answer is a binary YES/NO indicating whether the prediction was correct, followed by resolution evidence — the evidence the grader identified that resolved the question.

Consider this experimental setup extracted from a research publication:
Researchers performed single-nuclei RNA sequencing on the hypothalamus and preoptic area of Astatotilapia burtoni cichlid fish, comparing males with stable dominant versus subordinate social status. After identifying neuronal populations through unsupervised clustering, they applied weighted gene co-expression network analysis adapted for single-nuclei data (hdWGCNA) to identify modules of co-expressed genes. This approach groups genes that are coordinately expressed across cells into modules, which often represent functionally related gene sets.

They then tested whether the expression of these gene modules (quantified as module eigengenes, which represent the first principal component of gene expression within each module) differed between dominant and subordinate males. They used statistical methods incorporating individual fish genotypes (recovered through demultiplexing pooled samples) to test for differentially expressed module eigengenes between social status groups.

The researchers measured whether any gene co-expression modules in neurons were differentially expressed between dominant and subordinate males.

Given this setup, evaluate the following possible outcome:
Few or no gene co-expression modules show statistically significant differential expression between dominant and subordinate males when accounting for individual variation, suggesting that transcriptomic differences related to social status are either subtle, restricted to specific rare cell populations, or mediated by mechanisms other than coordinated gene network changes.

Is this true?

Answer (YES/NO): NO